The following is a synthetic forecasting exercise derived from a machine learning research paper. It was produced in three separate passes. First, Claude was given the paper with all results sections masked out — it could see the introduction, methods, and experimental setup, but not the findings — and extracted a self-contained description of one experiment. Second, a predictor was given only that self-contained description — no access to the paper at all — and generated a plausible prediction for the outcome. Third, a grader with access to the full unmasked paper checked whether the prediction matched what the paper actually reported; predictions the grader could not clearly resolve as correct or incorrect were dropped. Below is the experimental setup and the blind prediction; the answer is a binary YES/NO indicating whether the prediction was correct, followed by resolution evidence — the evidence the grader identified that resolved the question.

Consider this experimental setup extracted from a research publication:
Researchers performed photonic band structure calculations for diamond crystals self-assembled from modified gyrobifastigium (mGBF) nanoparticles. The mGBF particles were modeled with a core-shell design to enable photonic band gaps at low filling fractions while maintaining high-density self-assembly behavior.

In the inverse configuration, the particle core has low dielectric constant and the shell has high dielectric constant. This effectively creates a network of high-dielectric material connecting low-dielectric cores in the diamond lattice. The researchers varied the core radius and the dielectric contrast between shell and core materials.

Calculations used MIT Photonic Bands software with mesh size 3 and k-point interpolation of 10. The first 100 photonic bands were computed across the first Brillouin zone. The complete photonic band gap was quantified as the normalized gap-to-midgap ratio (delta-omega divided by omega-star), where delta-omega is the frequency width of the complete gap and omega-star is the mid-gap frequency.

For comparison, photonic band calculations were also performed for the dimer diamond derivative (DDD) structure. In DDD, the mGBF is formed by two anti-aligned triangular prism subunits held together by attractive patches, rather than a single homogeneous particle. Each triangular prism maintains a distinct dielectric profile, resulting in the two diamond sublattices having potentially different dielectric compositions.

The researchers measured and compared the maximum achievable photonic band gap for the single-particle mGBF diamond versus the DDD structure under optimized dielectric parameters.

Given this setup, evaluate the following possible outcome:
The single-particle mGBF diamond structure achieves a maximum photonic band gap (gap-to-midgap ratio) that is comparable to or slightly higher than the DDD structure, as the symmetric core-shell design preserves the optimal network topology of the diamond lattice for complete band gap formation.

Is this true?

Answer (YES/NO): YES